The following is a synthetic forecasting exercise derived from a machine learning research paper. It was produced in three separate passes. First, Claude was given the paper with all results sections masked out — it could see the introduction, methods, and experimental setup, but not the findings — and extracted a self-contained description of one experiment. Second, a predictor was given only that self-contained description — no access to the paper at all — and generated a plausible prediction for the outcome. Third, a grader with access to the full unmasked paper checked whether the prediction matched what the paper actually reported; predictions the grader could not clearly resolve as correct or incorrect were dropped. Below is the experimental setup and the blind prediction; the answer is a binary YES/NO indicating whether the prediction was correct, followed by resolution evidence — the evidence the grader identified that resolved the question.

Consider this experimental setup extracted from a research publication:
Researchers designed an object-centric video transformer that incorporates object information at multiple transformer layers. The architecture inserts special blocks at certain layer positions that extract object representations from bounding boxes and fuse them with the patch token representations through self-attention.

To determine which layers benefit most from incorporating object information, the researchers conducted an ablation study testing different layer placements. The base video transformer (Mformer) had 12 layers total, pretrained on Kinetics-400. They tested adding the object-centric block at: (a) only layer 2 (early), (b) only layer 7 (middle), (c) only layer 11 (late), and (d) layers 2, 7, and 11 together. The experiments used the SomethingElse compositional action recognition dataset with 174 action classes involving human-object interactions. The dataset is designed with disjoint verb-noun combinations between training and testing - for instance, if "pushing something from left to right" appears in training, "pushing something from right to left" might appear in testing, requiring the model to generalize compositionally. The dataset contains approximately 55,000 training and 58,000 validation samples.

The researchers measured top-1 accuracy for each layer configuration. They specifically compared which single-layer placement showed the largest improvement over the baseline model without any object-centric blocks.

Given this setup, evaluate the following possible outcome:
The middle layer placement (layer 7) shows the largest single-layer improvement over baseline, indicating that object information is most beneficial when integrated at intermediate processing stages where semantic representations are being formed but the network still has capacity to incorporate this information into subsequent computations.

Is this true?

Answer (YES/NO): NO